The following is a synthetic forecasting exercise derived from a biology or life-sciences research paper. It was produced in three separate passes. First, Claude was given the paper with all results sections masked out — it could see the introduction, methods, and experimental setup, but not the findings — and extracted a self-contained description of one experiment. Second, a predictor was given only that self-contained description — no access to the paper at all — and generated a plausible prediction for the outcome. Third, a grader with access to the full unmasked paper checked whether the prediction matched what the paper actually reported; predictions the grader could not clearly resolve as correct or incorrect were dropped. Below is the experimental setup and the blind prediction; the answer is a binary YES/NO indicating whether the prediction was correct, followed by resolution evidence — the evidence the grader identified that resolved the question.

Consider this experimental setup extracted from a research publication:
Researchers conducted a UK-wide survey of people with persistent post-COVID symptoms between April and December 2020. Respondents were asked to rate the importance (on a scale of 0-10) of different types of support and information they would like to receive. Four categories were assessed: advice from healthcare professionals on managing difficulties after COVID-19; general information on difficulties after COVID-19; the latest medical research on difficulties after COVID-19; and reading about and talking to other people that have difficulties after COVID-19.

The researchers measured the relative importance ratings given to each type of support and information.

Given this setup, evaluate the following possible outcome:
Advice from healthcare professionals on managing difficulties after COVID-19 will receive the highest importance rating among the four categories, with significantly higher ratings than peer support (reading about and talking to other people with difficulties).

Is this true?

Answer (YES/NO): NO